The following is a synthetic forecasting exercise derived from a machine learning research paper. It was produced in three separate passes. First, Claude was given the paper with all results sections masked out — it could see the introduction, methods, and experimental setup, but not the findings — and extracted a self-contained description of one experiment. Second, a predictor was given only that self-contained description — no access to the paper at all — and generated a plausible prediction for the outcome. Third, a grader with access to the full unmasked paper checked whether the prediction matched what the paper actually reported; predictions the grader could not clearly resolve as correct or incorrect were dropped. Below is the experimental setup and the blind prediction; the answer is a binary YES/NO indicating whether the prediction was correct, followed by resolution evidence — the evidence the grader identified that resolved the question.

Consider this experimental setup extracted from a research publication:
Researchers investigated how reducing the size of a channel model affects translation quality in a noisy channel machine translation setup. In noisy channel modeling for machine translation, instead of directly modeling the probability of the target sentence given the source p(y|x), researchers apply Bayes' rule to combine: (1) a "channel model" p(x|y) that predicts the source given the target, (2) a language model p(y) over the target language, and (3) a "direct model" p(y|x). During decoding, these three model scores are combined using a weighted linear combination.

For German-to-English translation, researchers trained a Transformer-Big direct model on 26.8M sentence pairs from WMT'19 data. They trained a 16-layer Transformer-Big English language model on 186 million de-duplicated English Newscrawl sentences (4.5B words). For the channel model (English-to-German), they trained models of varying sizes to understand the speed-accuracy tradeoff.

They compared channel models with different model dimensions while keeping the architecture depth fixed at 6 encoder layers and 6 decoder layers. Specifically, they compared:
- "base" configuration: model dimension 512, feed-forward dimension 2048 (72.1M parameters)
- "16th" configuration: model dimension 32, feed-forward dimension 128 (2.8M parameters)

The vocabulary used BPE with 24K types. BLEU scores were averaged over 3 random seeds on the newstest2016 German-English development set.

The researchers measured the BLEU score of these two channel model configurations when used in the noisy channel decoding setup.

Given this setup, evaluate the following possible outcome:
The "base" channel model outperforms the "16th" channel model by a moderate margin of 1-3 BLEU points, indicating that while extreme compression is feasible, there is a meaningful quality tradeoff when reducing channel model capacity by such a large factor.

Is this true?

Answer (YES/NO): NO